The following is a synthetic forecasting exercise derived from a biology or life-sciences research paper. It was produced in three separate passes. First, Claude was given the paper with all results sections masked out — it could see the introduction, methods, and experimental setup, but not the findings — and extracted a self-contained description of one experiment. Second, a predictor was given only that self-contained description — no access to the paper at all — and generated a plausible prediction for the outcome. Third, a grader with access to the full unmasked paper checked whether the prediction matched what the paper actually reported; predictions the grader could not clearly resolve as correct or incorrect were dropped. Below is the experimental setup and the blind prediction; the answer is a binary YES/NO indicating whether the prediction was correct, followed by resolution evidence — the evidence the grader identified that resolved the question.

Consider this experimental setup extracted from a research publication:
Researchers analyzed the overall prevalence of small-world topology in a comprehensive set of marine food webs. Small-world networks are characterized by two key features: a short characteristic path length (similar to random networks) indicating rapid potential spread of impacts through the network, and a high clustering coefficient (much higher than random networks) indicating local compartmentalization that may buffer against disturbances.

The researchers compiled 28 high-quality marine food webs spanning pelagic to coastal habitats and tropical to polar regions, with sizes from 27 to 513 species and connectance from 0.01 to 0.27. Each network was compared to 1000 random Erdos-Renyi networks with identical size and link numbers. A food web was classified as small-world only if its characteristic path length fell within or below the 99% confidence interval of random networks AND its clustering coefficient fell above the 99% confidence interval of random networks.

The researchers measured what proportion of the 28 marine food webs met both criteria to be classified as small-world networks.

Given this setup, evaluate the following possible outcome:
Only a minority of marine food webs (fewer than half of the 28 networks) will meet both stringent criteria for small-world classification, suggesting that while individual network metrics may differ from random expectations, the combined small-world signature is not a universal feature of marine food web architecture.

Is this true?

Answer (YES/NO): YES